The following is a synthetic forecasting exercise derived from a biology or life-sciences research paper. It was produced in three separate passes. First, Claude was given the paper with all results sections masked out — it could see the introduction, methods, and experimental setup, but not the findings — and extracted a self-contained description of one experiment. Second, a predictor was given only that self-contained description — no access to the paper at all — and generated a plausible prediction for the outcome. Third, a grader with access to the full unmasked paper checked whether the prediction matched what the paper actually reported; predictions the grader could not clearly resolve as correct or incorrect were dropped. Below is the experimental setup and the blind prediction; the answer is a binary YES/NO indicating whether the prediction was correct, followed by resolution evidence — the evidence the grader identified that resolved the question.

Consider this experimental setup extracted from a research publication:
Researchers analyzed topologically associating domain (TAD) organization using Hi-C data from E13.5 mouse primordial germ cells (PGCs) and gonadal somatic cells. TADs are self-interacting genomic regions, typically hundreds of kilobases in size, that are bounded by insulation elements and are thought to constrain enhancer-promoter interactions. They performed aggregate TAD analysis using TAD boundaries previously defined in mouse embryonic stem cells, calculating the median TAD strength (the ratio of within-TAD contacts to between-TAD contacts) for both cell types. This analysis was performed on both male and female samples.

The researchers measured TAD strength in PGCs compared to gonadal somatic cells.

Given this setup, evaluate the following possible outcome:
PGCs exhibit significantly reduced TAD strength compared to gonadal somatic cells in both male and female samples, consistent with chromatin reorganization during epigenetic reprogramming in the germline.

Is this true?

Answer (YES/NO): YES